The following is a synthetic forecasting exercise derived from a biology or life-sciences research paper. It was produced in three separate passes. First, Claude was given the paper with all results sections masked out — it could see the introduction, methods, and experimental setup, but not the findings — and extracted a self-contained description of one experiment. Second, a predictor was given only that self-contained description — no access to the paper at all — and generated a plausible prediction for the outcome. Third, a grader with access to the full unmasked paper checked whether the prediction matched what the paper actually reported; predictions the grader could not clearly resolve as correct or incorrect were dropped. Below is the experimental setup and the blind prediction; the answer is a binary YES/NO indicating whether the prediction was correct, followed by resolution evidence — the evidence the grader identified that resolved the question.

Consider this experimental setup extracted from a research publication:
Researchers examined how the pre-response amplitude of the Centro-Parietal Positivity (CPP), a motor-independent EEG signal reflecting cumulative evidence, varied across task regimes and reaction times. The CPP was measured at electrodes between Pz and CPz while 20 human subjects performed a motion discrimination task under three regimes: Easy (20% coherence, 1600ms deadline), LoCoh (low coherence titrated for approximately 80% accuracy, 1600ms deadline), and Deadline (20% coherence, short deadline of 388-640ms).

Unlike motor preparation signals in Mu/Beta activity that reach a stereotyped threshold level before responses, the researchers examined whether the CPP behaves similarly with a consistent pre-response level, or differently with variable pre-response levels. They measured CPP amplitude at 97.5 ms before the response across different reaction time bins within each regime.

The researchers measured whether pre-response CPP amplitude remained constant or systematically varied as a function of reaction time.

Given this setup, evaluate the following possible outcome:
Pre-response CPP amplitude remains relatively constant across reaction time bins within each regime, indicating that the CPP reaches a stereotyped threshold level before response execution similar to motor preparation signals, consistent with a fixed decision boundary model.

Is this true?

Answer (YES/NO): NO